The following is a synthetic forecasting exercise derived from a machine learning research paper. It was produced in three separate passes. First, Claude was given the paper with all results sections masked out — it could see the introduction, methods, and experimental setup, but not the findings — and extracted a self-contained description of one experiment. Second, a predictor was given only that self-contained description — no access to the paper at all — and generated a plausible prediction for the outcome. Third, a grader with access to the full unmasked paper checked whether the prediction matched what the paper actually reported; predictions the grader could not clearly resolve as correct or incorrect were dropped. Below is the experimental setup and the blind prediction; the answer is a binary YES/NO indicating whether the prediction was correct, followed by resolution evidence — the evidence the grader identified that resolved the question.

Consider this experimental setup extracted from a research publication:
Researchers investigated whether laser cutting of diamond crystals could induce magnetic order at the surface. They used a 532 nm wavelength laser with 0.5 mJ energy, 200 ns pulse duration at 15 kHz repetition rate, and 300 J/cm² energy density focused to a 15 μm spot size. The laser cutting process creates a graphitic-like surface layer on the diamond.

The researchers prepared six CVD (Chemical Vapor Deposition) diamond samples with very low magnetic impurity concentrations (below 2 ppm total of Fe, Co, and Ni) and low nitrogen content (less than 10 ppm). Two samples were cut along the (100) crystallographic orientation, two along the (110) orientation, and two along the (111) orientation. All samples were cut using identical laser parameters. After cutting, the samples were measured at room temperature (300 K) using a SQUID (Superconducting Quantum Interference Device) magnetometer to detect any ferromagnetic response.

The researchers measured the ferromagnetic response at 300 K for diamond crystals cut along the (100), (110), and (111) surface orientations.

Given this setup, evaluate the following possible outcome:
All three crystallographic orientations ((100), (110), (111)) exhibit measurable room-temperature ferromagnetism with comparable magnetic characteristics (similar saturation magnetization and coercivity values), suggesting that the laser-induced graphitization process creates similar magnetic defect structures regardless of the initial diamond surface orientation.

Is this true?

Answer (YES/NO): NO